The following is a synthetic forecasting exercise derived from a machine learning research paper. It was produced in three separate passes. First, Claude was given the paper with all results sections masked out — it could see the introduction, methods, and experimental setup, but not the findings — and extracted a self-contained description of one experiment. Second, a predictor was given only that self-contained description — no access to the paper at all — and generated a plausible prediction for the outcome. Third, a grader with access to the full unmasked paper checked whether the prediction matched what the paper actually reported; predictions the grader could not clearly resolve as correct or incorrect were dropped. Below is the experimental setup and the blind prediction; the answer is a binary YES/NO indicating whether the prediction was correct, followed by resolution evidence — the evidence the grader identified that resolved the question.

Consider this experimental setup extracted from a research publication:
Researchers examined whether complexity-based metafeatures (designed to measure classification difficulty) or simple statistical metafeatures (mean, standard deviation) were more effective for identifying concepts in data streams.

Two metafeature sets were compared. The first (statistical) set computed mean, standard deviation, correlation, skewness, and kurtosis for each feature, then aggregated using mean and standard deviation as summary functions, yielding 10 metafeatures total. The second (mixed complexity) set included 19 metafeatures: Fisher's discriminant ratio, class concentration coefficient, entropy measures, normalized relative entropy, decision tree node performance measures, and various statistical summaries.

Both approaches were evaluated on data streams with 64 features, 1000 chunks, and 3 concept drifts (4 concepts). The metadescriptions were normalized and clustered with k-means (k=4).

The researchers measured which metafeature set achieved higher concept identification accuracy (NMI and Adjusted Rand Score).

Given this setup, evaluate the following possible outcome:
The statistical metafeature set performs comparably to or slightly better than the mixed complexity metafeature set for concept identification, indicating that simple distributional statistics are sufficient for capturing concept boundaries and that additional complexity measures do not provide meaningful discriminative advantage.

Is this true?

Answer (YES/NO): NO